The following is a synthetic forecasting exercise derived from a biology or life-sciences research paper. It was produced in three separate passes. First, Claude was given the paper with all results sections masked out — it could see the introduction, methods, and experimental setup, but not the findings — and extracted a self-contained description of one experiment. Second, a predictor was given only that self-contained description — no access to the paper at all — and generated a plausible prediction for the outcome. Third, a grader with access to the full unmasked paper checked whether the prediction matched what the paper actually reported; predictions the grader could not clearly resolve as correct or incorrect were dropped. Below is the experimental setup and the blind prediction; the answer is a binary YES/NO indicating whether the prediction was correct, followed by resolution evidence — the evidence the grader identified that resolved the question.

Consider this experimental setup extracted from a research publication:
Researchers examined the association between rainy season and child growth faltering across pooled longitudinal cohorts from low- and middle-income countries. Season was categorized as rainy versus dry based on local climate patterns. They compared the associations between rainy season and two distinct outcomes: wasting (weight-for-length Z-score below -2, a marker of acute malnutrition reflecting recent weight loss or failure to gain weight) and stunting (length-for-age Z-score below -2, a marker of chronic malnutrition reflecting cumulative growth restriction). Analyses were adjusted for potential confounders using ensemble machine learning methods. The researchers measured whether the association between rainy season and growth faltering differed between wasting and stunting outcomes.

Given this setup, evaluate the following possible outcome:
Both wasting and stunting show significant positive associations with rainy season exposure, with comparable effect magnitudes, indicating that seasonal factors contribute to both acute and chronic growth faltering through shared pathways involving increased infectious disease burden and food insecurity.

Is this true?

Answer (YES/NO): NO